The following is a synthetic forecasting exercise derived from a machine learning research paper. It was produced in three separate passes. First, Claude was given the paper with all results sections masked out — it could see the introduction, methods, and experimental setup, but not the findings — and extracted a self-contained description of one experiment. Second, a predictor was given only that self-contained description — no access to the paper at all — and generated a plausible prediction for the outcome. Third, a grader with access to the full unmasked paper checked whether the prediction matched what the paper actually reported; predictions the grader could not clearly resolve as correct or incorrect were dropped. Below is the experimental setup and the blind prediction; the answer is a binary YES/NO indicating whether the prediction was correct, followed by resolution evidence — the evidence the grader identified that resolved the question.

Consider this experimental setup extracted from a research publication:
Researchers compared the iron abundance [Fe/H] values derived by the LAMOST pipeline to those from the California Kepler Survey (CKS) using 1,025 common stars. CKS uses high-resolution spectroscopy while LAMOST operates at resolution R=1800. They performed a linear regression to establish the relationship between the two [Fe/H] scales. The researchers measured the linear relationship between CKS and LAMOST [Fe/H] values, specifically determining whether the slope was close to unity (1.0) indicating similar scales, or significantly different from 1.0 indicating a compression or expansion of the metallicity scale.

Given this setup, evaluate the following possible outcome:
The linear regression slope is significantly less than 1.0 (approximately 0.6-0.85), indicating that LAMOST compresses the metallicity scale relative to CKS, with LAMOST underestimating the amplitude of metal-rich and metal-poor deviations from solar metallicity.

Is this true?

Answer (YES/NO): NO